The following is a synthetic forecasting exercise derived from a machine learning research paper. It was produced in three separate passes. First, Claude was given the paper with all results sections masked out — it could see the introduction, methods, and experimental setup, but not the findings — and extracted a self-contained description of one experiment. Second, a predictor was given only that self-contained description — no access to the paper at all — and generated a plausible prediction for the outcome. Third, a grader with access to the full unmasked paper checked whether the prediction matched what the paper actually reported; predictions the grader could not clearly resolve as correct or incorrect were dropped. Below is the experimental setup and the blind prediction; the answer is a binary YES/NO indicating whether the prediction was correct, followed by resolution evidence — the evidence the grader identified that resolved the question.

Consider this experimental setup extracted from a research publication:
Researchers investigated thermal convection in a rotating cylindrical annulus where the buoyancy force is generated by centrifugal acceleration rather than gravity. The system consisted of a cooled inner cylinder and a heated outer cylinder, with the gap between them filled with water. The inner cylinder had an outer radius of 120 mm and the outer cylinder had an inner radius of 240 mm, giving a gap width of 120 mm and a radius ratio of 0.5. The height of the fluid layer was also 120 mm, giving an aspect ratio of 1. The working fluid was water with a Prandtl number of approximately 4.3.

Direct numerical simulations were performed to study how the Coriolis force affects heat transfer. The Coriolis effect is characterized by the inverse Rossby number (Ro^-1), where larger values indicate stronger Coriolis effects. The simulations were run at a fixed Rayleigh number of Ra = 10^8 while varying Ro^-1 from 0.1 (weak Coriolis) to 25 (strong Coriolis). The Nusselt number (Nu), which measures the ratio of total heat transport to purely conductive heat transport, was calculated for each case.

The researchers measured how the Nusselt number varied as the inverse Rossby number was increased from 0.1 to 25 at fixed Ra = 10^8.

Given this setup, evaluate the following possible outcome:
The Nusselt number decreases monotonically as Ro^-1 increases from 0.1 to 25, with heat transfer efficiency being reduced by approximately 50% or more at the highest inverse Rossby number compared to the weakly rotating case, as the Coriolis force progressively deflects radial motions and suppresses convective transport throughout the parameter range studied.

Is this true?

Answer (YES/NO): NO